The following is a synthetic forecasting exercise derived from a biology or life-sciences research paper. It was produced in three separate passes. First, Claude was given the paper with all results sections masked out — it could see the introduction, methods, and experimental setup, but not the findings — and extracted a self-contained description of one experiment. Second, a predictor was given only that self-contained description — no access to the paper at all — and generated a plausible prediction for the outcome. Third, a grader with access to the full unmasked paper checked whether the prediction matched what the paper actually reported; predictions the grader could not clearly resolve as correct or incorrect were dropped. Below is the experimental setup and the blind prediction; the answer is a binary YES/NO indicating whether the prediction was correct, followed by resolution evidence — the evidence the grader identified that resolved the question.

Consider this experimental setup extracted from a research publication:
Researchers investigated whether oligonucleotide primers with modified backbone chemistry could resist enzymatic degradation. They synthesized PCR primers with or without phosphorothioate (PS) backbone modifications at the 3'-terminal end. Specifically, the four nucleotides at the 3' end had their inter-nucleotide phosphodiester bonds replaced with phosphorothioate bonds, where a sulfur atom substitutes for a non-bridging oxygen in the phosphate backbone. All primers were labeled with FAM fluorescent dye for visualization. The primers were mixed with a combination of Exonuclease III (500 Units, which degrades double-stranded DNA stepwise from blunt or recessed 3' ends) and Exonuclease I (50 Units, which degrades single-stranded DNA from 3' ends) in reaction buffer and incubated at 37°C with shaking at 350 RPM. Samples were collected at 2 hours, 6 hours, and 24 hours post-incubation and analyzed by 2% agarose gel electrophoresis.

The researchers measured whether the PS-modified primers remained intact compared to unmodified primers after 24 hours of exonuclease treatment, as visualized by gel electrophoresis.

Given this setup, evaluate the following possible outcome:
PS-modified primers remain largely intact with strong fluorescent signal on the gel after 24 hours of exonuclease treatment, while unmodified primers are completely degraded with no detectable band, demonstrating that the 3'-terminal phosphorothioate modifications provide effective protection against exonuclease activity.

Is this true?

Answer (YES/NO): YES